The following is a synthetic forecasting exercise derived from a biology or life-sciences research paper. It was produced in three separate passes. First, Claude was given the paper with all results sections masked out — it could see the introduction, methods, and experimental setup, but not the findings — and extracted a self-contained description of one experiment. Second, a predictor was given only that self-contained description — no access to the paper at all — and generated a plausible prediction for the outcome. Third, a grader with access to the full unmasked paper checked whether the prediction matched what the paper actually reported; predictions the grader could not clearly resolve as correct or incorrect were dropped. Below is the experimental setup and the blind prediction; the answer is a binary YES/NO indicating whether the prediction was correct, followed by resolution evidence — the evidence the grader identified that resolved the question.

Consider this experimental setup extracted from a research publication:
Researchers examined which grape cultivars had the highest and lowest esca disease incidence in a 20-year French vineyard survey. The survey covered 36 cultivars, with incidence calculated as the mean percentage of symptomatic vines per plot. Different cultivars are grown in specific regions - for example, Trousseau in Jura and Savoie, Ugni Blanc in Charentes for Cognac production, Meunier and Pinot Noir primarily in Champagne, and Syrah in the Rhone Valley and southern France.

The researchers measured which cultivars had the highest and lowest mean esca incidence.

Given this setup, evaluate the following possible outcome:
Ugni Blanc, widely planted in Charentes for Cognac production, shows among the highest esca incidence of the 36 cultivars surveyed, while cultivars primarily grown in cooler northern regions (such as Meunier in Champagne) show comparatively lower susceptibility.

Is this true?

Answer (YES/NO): YES